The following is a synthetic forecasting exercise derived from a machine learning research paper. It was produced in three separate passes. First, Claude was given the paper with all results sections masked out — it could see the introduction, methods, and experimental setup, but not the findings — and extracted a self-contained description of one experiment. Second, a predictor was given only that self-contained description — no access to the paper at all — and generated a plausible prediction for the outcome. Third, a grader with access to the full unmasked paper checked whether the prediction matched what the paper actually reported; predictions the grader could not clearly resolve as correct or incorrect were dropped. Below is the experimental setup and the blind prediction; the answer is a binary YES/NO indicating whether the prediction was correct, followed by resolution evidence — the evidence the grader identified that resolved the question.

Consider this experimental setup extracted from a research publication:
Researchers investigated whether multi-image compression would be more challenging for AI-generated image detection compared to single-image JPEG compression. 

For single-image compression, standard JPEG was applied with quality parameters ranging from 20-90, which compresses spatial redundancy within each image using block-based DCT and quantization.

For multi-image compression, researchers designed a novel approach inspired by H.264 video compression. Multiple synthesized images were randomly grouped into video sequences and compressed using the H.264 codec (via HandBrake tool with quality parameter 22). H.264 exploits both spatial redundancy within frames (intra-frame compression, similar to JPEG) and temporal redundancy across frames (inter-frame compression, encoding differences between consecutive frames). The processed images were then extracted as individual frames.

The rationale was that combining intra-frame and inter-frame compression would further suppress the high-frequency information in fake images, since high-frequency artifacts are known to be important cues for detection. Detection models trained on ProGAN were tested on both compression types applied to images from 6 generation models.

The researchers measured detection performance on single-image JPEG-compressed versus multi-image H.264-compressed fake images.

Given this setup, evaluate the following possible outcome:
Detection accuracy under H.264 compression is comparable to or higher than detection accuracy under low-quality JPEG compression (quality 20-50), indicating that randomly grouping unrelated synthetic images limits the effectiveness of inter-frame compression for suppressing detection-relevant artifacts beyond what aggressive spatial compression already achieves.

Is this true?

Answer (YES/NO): NO